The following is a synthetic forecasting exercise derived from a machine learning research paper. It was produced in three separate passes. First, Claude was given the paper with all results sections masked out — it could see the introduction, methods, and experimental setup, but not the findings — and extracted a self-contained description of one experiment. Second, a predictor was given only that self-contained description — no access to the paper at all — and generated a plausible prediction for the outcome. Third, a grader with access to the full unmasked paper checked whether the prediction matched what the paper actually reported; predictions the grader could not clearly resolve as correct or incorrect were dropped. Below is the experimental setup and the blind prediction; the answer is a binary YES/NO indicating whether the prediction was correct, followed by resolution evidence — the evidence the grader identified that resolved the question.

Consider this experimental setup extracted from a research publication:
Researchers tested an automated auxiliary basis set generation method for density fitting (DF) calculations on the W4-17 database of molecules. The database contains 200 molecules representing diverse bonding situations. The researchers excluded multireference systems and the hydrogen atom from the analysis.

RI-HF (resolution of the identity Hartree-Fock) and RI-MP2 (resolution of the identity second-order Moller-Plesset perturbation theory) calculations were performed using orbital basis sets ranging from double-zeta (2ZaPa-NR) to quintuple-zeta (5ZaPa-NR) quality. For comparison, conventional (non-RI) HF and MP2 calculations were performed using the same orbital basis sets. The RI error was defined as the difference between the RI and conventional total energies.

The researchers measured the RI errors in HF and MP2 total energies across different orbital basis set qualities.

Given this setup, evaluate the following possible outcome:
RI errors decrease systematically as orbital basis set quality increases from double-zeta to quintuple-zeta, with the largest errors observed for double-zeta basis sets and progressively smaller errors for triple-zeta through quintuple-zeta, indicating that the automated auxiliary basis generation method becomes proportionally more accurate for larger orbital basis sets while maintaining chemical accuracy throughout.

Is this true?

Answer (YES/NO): NO